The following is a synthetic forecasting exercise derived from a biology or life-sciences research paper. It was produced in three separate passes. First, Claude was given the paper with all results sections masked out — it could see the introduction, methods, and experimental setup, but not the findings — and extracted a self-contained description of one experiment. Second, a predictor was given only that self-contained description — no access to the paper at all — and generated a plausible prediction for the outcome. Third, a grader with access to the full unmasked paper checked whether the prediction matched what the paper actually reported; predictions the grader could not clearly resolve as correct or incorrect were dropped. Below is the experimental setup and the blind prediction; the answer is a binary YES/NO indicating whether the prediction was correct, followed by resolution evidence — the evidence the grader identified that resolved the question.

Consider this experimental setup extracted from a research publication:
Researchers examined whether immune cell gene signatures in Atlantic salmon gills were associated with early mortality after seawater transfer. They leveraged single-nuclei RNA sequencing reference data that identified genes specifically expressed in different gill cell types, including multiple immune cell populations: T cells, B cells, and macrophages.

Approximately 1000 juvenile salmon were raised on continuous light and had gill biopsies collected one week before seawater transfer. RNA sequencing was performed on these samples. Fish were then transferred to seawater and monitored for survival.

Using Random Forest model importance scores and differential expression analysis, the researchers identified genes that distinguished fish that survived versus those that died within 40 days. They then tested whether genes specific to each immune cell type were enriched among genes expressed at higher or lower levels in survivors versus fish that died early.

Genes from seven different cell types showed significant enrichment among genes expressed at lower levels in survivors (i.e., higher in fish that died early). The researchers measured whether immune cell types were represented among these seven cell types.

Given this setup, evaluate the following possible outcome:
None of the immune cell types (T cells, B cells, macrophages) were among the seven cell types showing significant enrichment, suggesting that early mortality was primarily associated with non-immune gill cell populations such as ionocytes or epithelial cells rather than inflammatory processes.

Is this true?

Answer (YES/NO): NO